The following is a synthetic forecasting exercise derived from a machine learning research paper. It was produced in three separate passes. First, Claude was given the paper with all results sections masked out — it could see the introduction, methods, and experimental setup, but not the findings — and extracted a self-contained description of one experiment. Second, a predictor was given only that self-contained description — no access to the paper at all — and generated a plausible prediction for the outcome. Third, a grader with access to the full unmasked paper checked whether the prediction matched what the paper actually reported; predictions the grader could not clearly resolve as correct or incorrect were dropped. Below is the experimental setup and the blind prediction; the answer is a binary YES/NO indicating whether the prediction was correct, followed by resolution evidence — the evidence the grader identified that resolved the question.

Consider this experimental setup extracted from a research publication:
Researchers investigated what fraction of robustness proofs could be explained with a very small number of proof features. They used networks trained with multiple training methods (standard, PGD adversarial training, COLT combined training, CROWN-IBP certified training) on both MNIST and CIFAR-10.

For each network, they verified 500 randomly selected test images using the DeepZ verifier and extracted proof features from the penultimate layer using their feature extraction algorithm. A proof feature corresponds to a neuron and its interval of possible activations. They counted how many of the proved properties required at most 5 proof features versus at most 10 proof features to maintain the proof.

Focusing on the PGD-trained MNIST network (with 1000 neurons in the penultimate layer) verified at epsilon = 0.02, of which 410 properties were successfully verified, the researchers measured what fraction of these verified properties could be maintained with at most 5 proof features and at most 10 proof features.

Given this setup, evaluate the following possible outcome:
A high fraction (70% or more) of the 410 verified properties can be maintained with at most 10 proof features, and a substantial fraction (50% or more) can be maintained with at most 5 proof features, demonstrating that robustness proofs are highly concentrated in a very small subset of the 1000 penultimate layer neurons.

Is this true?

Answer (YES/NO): YES